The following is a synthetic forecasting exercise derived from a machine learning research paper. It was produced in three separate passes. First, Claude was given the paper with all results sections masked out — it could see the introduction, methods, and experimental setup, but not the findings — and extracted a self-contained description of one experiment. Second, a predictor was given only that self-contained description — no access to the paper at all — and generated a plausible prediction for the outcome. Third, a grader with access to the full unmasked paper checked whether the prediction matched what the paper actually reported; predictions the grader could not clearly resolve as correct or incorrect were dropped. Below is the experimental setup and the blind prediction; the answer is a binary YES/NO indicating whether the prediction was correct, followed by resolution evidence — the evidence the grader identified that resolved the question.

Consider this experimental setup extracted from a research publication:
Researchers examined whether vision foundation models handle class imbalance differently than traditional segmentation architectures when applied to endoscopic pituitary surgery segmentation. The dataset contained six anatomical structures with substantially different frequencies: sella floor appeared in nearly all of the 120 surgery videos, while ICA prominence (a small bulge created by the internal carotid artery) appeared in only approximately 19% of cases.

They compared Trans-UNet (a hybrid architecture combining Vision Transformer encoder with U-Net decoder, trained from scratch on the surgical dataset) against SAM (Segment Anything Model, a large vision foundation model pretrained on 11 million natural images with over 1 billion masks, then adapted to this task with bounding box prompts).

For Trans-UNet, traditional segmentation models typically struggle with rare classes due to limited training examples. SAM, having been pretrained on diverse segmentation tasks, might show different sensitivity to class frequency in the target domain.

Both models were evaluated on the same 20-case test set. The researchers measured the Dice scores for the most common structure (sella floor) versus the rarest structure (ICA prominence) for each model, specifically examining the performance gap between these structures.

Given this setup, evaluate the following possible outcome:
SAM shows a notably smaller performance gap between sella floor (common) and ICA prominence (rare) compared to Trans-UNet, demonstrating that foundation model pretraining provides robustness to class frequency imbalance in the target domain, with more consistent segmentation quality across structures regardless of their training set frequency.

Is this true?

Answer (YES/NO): YES